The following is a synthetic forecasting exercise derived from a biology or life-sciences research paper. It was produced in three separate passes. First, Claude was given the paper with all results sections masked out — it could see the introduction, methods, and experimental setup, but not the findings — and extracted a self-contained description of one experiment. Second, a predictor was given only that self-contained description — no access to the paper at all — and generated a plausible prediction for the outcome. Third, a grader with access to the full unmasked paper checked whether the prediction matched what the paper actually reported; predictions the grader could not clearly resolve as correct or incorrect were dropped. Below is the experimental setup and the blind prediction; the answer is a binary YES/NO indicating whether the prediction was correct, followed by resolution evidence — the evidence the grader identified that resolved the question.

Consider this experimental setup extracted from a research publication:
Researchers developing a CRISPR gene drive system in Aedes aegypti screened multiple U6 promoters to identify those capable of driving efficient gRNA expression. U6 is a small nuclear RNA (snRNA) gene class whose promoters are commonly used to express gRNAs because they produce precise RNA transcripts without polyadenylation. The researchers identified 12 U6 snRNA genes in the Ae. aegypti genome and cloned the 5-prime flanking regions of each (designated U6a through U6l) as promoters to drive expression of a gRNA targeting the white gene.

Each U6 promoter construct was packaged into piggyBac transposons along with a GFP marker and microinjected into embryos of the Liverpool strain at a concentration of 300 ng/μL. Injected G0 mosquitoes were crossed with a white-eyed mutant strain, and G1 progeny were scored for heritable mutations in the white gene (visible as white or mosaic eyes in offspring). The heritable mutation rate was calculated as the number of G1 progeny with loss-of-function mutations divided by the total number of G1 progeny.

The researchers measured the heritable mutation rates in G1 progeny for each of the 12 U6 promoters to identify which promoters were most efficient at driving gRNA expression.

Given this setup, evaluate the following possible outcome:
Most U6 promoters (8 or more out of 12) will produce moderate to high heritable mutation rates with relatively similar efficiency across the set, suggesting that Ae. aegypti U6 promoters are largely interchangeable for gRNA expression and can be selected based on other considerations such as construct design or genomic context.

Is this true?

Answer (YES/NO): NO